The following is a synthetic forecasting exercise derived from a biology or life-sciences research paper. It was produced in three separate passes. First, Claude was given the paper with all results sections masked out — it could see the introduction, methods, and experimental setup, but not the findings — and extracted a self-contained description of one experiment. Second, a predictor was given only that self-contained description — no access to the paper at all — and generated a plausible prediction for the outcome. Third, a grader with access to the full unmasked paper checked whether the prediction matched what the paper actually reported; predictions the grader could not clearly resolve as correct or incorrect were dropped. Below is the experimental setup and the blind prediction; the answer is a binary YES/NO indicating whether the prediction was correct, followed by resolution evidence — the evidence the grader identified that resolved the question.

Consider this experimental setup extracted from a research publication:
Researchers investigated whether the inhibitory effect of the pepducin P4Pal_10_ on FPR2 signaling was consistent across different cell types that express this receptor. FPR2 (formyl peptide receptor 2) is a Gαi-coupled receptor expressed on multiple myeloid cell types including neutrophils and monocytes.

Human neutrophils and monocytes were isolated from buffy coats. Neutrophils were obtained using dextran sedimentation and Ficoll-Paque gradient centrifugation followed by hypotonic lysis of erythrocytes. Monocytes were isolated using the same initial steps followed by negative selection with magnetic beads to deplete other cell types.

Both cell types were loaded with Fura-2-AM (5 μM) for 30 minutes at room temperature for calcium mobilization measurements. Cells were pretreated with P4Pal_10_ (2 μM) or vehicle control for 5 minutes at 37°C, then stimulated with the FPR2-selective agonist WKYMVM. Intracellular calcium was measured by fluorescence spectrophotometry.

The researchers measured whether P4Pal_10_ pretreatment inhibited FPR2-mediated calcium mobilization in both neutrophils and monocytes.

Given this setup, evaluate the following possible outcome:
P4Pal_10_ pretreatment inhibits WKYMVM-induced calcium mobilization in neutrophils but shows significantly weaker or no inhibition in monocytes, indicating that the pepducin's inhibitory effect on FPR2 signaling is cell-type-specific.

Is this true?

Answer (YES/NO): NO